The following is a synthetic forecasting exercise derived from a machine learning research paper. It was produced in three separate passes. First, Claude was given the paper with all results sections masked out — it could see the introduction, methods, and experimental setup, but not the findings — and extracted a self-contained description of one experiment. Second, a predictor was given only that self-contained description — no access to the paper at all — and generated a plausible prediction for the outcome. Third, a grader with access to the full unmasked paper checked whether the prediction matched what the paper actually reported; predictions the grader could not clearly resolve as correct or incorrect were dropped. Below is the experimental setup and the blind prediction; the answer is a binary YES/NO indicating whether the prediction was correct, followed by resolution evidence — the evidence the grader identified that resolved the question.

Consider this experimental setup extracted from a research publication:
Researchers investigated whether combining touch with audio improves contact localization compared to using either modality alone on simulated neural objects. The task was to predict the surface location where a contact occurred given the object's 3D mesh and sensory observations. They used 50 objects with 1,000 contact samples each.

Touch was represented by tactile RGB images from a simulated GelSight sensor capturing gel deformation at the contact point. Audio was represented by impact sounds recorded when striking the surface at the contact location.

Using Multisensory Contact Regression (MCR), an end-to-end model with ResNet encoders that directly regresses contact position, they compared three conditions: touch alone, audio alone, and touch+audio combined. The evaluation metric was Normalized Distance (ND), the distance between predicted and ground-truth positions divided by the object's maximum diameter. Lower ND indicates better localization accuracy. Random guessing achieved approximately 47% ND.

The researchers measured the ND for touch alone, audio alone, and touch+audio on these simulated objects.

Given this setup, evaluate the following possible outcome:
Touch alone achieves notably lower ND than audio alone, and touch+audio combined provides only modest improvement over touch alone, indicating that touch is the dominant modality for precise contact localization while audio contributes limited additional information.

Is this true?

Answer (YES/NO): NO